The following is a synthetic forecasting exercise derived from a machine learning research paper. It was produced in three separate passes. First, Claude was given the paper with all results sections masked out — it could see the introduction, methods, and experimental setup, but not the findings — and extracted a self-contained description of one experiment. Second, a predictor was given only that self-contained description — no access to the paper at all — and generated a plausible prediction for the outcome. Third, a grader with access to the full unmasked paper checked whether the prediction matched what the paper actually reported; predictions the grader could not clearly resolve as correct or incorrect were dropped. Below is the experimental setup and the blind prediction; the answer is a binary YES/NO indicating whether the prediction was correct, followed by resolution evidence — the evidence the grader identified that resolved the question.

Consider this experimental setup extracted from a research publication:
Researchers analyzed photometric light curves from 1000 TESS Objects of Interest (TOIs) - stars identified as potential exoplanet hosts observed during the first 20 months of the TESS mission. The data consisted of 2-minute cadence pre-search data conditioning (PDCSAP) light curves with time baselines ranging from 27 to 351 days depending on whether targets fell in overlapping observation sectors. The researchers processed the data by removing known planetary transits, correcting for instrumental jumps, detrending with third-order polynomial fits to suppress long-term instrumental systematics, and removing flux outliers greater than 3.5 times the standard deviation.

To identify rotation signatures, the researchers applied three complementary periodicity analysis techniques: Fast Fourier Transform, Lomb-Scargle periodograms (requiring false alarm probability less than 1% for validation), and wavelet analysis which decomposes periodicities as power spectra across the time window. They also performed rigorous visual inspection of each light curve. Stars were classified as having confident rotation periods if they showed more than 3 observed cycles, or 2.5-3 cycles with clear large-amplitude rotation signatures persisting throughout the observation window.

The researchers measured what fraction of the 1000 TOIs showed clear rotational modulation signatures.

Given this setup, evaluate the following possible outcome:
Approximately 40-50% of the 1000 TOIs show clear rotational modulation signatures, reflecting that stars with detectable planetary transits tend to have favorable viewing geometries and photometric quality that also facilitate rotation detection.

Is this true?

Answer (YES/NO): NO